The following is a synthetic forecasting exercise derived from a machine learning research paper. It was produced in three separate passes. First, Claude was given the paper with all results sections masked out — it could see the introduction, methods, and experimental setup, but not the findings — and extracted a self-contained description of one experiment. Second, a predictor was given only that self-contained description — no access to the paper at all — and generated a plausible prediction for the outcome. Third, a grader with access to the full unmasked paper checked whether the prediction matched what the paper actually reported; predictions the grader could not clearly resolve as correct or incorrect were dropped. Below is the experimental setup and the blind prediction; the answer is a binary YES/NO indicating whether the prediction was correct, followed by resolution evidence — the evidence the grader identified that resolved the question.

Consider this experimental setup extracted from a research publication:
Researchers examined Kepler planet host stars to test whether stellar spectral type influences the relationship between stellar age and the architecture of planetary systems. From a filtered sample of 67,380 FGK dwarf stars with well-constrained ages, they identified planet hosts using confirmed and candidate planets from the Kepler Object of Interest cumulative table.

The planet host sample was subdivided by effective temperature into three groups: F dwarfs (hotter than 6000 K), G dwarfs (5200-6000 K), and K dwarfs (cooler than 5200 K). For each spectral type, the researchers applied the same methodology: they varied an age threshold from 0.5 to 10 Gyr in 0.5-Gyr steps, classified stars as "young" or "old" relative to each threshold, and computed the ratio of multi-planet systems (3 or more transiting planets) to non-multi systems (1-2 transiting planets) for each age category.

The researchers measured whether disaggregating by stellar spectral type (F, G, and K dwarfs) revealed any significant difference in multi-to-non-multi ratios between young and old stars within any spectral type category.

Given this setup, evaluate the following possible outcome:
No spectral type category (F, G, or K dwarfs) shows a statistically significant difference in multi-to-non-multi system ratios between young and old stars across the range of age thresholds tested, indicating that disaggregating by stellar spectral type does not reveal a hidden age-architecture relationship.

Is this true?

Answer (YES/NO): YES